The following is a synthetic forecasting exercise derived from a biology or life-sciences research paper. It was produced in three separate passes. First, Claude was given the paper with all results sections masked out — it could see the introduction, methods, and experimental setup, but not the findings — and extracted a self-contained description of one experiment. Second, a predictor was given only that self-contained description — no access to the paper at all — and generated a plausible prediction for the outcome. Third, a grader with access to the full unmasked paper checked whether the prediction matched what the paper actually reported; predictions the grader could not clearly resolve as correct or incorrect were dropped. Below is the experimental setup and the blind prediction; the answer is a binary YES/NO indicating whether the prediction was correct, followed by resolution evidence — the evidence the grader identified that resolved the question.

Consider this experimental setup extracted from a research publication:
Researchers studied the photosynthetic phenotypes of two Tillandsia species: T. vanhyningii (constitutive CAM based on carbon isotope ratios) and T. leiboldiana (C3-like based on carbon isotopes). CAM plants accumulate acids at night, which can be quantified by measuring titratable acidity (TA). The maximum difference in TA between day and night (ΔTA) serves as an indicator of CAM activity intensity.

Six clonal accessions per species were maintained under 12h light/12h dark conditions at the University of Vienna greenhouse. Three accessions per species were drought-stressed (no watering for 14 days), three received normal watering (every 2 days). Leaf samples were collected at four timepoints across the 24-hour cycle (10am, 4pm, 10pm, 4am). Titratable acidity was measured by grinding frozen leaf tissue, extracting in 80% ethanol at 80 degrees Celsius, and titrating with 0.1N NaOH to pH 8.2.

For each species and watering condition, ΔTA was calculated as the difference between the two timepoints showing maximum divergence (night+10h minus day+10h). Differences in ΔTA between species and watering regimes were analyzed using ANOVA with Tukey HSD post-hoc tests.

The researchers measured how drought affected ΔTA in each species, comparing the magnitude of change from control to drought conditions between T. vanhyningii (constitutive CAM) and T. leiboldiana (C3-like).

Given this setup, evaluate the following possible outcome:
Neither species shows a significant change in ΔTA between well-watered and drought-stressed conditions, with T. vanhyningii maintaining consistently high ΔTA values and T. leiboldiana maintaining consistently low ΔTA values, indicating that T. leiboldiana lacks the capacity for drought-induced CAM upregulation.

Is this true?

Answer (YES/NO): NO